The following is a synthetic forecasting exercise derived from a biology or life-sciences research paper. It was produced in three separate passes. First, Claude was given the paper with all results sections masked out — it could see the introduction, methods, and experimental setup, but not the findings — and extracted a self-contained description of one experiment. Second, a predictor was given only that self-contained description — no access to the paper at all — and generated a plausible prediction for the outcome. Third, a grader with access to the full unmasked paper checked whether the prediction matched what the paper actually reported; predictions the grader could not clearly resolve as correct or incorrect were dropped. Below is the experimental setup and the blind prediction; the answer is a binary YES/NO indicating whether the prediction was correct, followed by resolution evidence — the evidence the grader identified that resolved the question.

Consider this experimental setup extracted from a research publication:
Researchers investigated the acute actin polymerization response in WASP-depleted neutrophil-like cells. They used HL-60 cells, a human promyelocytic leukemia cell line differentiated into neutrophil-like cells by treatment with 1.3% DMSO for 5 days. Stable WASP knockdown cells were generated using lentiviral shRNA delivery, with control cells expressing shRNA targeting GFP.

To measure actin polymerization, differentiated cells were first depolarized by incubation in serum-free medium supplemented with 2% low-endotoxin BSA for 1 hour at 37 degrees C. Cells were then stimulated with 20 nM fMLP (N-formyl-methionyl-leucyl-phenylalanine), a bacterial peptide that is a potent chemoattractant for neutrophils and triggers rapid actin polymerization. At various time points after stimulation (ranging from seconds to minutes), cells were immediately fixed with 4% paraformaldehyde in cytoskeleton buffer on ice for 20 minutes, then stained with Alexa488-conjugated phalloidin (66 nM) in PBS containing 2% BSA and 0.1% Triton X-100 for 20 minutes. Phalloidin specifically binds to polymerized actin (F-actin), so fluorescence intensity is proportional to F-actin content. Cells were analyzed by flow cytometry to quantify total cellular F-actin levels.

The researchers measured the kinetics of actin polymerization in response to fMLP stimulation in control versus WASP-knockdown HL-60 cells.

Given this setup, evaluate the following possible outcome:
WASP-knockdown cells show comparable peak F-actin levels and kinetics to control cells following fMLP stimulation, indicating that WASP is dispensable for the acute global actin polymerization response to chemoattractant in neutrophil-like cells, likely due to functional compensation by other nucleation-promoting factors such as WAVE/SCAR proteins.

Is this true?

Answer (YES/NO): NO